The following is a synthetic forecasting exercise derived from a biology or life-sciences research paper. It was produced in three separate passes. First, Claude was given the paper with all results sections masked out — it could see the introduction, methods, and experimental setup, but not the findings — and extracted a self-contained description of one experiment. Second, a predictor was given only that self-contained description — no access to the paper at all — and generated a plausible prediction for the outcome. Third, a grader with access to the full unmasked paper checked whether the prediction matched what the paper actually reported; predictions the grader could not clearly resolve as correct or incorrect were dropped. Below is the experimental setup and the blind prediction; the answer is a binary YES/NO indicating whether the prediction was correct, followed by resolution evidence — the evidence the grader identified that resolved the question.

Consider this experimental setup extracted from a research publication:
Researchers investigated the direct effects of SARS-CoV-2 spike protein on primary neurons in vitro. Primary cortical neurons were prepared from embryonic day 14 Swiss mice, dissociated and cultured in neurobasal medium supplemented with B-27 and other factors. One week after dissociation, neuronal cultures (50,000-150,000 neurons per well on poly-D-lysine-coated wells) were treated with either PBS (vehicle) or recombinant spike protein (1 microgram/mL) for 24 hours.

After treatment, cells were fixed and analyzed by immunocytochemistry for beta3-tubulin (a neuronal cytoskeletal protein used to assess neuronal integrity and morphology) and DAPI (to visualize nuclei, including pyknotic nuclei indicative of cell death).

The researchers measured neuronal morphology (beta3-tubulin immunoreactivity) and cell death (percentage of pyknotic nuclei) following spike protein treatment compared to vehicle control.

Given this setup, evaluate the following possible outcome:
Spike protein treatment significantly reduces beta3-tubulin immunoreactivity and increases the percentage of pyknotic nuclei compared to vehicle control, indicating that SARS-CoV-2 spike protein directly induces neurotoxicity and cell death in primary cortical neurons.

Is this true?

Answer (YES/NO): NO